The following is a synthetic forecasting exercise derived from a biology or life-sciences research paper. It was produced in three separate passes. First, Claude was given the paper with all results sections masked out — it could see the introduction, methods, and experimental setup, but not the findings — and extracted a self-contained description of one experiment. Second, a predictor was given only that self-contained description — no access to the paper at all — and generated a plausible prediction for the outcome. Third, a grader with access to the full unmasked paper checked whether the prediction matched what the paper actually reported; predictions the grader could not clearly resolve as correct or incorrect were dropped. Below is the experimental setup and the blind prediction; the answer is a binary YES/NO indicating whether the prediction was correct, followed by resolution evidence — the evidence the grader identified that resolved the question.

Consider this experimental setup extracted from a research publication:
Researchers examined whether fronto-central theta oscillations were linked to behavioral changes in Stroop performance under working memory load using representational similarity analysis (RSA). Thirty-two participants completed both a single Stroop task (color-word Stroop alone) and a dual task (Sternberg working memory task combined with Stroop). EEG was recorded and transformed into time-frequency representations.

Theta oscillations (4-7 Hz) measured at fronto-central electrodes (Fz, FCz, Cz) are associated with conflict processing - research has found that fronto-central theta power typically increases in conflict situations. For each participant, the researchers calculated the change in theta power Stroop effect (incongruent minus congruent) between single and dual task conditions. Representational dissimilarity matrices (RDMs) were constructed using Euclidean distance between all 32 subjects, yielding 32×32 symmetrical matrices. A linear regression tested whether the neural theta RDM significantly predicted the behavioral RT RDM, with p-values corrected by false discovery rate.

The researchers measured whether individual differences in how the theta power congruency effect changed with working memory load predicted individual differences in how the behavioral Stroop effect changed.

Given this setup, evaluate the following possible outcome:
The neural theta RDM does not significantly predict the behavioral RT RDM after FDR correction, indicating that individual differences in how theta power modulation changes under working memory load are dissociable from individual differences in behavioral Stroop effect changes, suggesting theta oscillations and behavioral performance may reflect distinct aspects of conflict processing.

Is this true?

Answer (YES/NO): NO